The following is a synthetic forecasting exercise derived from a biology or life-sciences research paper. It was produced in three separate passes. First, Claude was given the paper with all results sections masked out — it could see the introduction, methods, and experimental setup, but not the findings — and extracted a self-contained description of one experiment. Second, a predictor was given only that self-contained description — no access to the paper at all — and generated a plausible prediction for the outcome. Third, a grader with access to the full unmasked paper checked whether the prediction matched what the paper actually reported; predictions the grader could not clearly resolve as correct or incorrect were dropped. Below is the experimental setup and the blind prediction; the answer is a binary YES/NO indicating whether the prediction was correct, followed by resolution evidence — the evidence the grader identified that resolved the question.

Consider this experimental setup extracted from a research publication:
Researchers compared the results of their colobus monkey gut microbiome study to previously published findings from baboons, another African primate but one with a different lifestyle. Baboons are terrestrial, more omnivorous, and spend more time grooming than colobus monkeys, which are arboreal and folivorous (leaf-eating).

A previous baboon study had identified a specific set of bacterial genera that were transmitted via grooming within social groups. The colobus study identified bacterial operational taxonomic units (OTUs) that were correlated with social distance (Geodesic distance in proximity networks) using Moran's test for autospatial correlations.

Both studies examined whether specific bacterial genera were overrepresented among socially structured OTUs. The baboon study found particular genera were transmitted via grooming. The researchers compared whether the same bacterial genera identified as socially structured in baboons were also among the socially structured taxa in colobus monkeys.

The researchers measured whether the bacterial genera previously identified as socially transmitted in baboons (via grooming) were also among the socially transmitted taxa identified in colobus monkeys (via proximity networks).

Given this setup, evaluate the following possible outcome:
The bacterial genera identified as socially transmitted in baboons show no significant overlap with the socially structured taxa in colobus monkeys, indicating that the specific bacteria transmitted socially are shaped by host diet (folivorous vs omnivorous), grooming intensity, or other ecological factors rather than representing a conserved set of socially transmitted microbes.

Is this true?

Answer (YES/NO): YES